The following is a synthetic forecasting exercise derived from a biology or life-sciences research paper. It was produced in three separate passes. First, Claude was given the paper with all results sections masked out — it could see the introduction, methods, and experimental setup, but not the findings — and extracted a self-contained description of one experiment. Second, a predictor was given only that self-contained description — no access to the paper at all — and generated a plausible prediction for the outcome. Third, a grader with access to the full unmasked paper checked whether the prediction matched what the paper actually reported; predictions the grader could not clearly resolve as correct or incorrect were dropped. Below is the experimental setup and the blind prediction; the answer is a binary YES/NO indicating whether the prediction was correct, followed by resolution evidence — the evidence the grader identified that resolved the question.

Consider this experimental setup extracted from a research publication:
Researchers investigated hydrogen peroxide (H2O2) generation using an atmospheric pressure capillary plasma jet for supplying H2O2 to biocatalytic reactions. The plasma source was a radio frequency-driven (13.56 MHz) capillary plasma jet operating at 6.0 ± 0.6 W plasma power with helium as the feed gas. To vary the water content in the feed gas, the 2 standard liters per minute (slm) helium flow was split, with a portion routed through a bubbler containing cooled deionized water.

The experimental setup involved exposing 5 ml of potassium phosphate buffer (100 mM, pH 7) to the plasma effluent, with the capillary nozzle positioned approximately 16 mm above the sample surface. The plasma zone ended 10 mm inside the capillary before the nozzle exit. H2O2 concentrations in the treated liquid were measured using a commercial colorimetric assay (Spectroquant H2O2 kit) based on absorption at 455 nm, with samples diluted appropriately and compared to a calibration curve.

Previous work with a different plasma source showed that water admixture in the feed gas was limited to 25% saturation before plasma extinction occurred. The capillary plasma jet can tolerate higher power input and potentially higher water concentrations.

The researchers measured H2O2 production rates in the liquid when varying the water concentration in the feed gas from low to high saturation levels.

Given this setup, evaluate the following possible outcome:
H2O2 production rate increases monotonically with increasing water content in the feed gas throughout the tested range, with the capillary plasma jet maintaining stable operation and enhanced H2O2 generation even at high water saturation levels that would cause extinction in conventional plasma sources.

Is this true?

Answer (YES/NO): YES